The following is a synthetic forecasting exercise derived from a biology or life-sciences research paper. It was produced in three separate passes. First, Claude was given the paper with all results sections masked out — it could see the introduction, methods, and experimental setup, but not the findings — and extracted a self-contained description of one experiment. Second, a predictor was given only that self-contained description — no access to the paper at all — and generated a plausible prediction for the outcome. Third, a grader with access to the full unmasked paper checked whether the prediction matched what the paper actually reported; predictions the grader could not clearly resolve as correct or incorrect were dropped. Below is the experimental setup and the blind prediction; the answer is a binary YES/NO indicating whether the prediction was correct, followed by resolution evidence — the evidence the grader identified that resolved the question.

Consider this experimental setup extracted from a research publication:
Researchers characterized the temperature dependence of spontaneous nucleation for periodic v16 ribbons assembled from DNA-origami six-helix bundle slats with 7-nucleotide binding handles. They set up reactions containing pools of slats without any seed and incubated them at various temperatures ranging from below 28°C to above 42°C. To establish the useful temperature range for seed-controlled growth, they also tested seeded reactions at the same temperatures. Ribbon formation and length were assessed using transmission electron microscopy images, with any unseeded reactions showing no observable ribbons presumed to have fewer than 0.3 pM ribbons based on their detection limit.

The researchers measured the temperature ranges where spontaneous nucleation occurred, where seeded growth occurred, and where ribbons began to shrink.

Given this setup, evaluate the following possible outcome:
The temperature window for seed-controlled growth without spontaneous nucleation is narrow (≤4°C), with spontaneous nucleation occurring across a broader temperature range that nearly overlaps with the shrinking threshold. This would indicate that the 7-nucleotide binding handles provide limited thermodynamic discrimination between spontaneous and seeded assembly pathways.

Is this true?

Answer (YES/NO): NO